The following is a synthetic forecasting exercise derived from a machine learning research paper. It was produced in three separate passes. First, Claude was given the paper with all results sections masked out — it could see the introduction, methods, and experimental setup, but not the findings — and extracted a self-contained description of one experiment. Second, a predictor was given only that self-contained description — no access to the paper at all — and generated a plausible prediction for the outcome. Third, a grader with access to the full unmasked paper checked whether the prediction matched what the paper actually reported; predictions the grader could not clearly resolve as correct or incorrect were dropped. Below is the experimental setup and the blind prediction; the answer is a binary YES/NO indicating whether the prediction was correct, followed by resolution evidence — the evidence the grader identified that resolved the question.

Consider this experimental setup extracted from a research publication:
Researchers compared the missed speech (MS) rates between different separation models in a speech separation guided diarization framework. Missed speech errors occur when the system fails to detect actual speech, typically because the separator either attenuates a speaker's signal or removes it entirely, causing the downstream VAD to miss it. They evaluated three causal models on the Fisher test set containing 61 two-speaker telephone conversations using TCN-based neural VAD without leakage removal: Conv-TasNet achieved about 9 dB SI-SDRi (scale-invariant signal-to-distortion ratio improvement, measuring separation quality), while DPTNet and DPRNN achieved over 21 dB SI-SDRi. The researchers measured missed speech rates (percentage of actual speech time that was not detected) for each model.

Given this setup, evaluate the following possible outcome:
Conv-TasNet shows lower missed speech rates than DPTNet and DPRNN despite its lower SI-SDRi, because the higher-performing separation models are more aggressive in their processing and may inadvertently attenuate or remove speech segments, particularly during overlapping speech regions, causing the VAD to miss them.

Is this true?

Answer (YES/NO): NO